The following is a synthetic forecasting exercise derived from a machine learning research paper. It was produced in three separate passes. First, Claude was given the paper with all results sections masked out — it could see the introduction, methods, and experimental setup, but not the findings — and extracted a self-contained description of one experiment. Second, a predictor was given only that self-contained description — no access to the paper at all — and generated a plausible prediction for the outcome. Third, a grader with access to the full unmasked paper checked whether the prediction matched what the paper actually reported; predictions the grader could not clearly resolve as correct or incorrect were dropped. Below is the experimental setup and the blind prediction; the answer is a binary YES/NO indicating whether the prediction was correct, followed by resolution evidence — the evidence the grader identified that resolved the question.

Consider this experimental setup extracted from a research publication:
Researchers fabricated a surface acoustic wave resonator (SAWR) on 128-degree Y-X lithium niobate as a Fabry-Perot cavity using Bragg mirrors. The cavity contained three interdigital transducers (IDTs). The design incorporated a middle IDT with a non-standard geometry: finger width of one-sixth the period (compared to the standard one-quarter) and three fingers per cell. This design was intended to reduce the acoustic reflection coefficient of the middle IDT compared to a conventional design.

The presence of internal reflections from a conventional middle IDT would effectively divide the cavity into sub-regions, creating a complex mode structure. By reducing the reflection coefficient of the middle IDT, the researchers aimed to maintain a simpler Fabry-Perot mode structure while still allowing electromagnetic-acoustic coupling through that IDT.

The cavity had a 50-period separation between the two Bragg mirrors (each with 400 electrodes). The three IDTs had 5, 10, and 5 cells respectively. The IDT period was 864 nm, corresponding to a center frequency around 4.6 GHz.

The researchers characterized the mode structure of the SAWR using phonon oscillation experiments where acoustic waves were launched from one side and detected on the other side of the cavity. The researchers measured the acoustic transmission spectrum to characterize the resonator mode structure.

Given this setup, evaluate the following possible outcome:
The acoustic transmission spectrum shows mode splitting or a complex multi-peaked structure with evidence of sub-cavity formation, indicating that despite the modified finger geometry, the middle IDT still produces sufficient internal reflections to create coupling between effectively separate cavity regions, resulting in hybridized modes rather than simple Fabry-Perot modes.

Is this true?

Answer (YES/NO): NO